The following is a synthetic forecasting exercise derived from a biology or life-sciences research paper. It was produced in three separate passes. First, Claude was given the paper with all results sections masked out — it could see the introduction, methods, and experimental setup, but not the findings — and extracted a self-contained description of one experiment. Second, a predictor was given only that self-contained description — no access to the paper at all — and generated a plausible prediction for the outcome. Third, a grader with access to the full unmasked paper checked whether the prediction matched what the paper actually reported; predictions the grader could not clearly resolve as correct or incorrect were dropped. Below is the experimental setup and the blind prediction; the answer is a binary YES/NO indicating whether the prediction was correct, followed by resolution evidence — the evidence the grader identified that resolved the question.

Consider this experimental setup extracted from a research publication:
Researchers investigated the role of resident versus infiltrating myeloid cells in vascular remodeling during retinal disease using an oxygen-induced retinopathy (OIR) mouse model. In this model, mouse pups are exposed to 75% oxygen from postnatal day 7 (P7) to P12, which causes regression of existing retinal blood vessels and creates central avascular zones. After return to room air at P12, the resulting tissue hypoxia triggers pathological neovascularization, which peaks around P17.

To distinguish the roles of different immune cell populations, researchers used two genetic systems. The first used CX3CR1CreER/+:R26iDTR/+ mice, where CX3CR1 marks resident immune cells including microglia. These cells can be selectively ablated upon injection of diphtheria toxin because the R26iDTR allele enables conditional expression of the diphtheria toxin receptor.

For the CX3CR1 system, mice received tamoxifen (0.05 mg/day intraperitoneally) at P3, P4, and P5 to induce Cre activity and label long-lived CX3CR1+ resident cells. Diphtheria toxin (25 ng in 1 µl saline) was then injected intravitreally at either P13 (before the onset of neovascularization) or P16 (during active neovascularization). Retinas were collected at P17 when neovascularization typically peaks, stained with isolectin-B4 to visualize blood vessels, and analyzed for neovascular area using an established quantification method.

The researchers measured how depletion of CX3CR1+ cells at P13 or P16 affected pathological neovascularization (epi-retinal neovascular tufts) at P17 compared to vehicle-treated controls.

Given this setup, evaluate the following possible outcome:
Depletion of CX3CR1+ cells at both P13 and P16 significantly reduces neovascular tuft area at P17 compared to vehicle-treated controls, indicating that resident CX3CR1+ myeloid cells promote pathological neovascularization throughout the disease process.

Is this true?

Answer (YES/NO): NO